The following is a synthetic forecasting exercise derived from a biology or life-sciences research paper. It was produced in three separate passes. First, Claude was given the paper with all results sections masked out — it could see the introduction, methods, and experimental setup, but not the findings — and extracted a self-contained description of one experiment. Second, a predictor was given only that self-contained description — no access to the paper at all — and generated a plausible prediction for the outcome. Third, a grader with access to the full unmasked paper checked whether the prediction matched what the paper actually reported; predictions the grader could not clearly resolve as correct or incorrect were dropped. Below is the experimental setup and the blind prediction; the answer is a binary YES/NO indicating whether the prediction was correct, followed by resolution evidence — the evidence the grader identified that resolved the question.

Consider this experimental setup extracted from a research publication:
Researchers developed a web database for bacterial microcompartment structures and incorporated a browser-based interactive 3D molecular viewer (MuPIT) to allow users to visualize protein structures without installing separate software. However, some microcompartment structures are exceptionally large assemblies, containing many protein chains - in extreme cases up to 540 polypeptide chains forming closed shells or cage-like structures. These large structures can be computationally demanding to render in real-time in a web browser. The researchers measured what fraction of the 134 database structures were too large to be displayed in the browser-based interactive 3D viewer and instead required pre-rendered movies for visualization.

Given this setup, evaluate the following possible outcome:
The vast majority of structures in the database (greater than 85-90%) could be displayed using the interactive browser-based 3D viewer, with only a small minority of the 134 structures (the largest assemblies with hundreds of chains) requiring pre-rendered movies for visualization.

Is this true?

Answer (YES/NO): YES